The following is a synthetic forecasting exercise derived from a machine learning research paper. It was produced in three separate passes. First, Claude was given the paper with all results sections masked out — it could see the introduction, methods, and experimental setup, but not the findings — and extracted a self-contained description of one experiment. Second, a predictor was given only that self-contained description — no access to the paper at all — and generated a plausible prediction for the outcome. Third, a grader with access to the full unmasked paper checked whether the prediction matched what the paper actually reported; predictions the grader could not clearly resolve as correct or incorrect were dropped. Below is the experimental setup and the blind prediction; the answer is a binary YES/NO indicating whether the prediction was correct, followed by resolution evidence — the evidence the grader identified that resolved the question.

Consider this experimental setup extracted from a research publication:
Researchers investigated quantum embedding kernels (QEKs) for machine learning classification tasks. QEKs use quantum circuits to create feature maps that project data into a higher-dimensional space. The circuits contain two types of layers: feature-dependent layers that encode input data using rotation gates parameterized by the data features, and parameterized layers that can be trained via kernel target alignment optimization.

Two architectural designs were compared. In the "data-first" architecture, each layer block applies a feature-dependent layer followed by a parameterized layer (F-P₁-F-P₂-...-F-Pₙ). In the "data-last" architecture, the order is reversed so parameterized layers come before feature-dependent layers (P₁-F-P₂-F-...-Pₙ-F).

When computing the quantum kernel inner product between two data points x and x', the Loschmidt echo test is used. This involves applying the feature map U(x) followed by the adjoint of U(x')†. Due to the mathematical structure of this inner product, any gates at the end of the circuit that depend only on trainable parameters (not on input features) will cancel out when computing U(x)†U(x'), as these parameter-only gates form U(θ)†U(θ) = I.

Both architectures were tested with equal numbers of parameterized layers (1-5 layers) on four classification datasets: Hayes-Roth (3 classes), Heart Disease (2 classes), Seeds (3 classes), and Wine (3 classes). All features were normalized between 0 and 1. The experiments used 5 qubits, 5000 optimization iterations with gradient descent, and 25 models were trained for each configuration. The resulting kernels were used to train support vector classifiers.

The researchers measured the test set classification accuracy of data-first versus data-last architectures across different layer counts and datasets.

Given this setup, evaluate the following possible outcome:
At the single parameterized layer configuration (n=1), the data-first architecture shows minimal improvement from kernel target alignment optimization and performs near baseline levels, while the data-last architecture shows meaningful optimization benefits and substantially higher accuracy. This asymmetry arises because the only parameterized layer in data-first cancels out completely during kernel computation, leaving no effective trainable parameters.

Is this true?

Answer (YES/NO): NO